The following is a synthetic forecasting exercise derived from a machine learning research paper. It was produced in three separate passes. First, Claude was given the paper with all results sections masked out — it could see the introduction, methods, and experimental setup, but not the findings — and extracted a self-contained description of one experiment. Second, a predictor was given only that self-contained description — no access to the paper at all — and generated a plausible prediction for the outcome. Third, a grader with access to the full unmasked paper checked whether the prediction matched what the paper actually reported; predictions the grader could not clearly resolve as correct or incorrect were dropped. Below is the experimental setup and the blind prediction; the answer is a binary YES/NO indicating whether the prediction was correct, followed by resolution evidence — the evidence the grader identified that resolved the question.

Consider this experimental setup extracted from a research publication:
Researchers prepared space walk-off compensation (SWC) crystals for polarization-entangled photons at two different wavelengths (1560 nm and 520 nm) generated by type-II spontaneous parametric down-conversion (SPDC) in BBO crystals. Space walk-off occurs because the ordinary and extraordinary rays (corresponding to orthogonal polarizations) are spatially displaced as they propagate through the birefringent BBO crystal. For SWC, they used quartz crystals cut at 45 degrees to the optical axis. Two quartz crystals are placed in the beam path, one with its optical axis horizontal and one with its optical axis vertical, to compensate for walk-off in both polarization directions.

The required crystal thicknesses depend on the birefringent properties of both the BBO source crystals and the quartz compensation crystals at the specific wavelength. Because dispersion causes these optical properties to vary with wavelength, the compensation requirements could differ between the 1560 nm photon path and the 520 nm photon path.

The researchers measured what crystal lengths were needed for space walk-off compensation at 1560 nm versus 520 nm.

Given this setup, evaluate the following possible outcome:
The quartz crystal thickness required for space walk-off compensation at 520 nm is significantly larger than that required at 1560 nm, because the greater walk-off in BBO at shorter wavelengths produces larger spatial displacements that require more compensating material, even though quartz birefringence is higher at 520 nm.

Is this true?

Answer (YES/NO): NO